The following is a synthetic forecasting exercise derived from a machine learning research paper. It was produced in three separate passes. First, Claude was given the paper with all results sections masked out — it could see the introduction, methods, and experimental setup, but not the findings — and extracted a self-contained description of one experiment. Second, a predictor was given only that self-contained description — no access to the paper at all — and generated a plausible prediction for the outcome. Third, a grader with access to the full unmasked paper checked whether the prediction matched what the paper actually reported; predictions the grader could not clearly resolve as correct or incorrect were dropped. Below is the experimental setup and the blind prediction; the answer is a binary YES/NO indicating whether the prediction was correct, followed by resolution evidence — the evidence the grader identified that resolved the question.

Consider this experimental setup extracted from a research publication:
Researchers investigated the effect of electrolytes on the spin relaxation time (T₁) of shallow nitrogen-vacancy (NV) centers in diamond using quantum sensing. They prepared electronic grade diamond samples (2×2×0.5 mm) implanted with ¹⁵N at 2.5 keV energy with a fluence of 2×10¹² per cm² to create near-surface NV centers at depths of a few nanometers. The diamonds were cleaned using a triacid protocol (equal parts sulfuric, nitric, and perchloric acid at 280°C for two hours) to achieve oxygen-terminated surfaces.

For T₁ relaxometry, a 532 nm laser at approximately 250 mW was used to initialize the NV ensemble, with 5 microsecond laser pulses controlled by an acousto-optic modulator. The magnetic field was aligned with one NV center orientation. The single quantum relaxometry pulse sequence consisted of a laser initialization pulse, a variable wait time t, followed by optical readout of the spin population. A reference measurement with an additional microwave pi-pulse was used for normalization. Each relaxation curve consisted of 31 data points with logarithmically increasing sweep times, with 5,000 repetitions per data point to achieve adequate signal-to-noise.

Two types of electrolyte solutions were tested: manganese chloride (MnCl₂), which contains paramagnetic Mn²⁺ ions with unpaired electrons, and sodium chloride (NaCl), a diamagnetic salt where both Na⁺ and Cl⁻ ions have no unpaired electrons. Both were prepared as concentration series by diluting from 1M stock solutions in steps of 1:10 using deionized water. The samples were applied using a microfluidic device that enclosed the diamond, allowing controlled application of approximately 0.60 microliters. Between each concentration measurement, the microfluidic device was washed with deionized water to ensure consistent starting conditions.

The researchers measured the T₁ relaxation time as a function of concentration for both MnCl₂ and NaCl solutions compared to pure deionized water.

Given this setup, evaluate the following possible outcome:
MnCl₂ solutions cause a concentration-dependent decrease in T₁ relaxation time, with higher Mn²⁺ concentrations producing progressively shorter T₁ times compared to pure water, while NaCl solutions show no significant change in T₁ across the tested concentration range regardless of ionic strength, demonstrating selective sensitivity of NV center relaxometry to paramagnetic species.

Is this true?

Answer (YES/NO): NO